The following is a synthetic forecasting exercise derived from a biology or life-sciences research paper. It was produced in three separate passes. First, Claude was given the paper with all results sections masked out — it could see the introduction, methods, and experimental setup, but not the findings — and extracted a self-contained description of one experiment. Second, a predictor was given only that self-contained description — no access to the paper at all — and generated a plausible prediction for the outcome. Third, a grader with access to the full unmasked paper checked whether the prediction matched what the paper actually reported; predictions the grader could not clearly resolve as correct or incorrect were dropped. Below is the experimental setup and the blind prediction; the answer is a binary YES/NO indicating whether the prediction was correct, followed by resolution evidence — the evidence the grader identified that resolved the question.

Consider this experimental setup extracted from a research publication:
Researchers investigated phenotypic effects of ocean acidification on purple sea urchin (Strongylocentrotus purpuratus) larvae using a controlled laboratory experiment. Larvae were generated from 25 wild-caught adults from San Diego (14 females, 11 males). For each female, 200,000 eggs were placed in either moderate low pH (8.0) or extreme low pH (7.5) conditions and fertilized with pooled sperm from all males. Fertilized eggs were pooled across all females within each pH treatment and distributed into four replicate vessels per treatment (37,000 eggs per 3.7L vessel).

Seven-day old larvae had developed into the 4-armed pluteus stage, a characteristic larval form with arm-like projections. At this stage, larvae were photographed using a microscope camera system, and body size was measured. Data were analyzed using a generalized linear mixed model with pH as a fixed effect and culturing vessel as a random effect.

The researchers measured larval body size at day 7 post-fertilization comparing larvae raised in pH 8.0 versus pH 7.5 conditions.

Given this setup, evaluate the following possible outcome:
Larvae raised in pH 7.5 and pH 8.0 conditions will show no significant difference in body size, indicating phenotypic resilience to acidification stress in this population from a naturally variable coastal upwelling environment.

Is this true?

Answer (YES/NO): NO